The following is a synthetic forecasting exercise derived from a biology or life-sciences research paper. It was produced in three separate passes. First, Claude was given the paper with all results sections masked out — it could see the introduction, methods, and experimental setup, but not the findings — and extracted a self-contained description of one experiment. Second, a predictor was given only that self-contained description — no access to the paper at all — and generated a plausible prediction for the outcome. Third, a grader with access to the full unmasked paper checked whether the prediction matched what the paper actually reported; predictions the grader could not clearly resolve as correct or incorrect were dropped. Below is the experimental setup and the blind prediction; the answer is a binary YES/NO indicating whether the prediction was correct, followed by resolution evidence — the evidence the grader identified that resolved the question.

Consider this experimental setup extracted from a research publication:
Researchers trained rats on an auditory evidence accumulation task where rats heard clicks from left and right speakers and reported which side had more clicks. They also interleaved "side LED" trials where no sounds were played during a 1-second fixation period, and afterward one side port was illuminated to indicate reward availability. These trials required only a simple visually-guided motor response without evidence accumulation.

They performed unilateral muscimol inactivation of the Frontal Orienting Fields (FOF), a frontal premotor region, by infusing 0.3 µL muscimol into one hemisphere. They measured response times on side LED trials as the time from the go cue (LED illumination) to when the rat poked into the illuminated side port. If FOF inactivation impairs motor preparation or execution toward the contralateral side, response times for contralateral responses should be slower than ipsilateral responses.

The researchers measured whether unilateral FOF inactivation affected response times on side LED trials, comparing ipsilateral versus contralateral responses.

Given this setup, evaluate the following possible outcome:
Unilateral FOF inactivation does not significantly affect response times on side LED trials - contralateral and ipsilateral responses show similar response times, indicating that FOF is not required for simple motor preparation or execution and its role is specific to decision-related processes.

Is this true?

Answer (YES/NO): YES